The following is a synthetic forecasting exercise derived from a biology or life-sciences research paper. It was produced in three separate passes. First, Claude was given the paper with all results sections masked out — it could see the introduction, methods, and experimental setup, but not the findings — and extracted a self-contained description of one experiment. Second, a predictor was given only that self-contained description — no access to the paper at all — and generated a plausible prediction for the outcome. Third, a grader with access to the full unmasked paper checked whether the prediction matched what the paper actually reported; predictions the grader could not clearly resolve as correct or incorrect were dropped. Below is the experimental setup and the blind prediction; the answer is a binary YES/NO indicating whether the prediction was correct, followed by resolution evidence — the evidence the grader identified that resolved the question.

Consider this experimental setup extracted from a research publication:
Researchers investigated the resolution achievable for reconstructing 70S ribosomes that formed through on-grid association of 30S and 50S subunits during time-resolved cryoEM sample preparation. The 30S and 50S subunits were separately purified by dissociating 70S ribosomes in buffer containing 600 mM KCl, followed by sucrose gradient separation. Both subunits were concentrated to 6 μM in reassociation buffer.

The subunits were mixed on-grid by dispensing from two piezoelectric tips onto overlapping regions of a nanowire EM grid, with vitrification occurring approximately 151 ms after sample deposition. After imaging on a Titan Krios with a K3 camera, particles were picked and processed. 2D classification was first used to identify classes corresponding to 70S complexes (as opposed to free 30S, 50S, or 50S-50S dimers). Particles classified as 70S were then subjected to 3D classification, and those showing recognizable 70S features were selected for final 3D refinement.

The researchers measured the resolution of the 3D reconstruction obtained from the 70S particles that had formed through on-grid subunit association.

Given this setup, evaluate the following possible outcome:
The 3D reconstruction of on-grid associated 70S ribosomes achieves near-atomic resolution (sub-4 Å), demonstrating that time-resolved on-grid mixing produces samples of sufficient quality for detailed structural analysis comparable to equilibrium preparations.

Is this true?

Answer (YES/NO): NO